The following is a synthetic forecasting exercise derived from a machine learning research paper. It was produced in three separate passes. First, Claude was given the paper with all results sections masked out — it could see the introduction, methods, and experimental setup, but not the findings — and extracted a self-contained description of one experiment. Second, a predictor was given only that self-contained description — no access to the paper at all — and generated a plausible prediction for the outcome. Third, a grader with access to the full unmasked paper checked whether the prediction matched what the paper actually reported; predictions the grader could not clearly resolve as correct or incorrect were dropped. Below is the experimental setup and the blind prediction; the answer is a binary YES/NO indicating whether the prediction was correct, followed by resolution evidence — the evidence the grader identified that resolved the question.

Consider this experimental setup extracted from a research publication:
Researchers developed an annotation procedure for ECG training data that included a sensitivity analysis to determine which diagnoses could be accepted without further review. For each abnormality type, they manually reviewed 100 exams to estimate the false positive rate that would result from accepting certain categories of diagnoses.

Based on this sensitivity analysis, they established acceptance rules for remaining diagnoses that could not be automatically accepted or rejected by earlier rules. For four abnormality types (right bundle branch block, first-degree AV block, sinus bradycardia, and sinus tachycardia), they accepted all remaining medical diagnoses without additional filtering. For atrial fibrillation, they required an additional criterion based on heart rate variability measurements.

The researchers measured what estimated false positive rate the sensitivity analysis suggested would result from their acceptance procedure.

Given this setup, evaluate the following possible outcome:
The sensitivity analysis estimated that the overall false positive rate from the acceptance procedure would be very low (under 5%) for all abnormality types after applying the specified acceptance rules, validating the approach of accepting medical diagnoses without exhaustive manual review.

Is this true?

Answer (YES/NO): YES